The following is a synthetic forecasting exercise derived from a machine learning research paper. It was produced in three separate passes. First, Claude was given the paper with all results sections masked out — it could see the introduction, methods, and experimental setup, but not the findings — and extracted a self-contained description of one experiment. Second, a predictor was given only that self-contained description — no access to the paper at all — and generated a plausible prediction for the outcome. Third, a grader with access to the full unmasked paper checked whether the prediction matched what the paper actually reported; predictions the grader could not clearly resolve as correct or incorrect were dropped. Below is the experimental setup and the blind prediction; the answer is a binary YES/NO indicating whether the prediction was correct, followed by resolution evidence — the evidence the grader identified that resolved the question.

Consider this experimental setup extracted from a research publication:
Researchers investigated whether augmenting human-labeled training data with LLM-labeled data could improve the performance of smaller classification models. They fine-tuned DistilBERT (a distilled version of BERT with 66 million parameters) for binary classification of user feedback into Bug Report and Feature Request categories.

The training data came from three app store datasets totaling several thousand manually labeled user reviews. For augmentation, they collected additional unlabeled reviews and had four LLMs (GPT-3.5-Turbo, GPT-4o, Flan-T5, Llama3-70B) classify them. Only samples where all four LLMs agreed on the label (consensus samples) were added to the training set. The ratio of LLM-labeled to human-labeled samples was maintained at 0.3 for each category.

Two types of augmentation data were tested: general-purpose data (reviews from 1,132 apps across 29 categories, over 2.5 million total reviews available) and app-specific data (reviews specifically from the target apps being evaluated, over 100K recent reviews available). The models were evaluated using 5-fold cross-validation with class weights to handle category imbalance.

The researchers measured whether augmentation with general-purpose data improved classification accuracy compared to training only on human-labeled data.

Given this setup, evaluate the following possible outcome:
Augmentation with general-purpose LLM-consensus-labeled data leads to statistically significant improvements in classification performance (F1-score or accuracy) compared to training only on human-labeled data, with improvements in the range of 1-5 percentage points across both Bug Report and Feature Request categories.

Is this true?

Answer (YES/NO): NO